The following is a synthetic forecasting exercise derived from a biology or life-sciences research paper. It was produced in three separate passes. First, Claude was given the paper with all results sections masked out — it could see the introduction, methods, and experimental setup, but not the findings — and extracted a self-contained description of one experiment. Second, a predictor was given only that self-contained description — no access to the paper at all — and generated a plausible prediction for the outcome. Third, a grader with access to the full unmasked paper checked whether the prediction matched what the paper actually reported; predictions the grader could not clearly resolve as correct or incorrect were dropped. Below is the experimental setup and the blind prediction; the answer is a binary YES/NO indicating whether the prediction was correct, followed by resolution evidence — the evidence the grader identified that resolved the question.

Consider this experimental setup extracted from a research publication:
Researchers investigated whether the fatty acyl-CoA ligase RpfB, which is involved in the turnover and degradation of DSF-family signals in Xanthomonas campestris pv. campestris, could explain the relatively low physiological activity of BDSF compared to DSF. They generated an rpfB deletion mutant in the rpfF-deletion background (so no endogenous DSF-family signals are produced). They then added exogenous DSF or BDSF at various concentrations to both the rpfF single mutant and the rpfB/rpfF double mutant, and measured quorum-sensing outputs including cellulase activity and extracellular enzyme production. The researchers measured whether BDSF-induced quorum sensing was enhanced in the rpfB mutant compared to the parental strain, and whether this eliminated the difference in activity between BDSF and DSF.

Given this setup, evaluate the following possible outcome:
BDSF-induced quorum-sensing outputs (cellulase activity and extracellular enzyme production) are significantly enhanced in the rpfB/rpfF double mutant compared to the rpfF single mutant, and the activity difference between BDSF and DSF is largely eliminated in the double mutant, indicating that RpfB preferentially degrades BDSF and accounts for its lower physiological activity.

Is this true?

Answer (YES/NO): YES